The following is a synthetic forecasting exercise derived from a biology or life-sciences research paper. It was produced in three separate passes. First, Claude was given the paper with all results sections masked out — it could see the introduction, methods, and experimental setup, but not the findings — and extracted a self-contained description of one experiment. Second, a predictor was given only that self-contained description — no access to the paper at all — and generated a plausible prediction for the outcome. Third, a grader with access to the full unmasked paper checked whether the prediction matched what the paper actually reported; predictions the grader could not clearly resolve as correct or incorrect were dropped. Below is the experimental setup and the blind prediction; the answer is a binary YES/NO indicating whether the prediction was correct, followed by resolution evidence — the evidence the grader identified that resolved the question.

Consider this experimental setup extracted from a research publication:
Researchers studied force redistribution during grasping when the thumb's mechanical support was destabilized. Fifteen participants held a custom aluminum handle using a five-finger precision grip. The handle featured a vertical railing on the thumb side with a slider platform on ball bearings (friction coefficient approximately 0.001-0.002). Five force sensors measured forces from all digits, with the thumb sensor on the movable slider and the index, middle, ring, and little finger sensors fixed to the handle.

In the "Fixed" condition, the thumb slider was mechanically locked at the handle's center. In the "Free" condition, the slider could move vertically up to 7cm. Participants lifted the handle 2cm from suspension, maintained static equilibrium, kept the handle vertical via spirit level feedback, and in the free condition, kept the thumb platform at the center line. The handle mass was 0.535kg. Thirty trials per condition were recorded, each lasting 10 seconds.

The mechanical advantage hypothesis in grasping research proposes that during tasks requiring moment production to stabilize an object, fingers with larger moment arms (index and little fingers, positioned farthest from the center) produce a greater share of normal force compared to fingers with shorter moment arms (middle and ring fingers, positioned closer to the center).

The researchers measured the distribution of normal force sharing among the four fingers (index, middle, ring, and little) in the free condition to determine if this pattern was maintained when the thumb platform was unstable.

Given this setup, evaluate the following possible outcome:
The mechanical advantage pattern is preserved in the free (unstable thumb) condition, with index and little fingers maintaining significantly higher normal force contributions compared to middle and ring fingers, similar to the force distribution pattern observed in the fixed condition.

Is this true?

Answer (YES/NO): NO